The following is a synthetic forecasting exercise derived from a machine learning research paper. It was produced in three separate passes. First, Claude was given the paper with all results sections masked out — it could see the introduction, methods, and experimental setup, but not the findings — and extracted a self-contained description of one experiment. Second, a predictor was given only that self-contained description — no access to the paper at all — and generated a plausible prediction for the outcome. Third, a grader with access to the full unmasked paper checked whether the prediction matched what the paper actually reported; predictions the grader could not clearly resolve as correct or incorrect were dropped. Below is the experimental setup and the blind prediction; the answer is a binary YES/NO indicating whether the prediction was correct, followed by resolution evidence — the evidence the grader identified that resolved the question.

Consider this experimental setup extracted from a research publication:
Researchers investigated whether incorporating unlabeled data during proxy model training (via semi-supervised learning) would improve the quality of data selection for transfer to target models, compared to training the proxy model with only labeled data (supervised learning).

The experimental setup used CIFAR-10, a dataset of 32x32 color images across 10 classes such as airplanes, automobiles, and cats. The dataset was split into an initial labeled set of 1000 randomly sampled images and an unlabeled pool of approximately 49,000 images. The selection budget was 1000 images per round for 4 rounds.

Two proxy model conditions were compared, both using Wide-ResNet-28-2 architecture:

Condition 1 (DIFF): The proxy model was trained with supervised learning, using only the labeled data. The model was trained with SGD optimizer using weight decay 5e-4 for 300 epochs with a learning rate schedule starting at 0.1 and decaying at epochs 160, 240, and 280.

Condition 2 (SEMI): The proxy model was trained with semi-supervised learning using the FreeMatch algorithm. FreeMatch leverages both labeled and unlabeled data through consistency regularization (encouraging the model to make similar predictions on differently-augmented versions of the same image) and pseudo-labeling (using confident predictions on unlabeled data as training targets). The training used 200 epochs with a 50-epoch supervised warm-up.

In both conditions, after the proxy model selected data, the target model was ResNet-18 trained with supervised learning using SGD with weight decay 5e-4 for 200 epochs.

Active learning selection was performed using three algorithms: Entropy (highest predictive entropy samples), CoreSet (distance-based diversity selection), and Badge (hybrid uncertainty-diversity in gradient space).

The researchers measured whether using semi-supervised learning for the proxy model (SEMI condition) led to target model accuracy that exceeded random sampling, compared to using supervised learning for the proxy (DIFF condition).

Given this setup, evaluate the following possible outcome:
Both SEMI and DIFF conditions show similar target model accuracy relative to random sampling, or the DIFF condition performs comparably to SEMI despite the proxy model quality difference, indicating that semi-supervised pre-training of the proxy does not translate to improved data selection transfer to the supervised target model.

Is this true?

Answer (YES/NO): YES